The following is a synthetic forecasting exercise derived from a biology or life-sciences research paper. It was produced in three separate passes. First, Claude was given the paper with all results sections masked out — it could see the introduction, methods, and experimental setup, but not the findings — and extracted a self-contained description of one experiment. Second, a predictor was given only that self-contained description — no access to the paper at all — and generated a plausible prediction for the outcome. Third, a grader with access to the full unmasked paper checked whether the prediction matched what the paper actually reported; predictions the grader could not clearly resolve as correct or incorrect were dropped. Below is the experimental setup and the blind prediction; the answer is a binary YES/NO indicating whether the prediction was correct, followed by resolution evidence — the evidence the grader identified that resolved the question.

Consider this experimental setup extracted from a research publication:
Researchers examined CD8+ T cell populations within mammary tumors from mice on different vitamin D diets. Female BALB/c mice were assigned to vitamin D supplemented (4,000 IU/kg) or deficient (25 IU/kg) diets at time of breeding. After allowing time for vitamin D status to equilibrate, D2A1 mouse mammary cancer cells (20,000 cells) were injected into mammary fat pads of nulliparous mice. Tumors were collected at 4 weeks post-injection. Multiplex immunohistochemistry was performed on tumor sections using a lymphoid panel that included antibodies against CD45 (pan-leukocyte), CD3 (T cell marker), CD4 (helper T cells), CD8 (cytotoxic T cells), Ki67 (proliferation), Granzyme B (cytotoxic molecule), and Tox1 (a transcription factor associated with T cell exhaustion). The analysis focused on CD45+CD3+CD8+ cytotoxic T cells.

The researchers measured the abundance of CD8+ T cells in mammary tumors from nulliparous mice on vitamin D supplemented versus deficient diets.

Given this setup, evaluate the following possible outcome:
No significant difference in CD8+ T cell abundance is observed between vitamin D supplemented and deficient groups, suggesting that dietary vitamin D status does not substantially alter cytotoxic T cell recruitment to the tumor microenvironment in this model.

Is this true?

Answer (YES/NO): NO